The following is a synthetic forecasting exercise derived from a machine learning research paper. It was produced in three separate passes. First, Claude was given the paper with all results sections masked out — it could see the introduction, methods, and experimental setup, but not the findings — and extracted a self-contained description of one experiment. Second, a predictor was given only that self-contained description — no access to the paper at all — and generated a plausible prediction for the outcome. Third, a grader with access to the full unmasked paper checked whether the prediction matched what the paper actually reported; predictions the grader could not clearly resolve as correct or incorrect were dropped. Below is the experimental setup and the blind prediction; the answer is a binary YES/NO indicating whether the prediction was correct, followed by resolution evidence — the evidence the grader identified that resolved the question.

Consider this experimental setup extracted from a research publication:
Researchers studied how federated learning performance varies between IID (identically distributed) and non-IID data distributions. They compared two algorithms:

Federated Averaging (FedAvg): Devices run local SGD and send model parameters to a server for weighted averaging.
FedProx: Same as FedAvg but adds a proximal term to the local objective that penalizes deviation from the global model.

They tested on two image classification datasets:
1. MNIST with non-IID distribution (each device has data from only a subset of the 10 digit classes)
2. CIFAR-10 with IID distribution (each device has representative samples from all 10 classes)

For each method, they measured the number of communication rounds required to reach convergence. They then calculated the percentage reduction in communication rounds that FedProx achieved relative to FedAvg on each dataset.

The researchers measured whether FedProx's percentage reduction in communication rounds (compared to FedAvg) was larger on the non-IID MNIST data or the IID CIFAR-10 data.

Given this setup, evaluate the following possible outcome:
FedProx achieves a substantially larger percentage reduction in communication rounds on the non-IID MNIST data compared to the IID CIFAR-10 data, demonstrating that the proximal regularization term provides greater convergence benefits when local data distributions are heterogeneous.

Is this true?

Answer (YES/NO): NO